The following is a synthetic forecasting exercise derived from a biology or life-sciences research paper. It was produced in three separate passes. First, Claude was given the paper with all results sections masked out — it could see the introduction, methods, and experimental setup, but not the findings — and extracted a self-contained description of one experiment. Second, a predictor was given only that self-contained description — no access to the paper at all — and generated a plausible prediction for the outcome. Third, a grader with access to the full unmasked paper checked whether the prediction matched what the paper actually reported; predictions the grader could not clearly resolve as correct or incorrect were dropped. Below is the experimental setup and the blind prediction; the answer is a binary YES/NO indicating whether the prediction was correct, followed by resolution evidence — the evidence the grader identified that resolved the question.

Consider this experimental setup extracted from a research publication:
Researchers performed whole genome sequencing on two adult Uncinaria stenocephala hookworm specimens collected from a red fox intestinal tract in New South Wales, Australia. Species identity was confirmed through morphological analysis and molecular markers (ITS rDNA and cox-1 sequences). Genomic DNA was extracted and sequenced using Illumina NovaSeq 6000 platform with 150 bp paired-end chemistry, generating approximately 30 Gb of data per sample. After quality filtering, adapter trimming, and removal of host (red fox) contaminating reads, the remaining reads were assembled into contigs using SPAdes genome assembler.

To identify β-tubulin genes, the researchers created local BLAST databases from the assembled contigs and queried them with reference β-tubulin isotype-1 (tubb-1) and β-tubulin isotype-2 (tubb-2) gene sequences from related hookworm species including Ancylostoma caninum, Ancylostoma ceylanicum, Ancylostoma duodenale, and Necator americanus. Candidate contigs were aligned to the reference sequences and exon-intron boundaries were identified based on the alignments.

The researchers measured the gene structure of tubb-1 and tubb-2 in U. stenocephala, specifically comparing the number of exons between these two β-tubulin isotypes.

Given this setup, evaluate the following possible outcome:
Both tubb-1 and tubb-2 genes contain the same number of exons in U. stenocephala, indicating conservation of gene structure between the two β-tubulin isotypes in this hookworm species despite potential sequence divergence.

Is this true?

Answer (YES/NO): NO